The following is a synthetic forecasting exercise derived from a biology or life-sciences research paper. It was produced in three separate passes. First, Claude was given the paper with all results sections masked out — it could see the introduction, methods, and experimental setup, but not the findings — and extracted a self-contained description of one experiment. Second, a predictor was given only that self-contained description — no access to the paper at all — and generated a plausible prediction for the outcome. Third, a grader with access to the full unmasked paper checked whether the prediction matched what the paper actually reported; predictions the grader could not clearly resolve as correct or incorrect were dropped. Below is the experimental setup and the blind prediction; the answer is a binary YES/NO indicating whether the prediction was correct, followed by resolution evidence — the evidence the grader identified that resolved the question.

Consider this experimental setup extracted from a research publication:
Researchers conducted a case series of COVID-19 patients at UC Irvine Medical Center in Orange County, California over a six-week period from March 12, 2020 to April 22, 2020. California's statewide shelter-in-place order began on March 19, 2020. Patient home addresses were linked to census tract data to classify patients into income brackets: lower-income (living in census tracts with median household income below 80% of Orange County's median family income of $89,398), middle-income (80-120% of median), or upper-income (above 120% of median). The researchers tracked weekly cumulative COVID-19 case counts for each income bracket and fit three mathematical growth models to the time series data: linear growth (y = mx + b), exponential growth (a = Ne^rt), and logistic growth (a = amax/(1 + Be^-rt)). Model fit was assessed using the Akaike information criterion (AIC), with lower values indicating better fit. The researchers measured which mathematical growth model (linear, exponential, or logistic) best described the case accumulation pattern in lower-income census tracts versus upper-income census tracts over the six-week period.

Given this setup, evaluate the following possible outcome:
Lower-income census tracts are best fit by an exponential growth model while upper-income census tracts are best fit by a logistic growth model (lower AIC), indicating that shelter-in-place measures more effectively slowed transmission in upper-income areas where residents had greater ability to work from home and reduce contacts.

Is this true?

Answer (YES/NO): NO